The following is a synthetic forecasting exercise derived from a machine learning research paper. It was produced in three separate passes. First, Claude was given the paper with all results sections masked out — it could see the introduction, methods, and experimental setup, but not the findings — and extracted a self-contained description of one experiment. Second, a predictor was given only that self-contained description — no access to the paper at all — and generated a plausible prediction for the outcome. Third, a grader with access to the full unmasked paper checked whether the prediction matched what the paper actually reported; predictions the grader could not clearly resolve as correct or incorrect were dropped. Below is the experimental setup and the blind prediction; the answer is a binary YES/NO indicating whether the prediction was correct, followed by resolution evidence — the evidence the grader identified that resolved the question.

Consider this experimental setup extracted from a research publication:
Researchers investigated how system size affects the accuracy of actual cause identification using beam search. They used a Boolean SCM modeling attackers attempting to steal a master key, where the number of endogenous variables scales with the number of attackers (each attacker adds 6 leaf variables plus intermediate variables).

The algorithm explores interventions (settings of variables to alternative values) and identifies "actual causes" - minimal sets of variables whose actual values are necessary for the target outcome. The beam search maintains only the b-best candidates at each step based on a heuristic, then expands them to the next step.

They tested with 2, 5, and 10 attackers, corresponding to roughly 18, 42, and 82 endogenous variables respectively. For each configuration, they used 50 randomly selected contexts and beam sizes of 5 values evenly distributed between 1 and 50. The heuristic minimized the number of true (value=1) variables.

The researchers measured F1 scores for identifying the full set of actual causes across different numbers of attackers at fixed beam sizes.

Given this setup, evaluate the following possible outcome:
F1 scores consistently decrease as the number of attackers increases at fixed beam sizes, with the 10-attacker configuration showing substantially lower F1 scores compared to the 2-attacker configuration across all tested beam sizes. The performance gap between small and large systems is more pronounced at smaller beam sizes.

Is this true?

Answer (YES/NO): NO